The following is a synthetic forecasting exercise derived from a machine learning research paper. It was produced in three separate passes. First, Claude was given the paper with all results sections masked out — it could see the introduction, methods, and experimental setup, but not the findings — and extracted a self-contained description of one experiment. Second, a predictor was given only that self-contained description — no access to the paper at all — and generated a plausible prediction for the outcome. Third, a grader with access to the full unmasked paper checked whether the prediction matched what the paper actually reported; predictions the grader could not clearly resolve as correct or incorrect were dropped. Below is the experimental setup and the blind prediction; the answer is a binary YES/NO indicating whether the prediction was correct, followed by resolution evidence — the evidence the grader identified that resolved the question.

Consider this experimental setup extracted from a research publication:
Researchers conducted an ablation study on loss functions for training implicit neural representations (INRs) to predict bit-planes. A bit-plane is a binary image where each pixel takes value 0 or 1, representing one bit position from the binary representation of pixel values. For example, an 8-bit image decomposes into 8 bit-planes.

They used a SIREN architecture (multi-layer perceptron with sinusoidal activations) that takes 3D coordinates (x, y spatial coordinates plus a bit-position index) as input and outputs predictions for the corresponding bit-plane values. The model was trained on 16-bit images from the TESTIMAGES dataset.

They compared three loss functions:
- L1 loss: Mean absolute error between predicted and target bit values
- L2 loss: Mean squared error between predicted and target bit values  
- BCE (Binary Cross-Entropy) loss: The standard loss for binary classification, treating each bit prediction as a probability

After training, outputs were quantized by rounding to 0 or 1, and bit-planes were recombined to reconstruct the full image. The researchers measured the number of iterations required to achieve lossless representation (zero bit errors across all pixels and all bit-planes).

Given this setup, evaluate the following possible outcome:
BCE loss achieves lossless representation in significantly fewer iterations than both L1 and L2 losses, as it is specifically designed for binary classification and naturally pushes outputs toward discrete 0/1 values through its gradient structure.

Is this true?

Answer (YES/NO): NO